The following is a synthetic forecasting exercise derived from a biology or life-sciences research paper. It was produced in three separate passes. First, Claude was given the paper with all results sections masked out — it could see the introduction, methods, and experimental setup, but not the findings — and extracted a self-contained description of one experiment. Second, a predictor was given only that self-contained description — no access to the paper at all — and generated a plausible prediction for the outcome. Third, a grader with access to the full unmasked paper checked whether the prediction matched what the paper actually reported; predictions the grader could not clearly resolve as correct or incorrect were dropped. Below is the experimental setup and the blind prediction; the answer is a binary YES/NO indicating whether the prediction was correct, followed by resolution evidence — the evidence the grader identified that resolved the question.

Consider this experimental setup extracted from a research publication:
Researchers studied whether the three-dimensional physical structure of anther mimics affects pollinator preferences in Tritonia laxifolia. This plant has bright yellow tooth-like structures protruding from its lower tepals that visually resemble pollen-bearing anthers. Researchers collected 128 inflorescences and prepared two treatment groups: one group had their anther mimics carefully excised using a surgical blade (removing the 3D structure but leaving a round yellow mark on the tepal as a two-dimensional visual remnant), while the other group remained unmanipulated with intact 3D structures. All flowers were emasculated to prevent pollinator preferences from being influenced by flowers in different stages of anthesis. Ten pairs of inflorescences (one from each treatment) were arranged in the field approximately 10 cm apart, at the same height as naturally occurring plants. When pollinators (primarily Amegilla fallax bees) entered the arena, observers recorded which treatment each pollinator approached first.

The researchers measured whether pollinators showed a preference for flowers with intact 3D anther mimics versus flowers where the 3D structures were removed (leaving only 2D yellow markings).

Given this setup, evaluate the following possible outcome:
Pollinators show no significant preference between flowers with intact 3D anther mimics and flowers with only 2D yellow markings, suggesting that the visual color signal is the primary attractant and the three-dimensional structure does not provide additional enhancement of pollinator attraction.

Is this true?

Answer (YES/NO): YES